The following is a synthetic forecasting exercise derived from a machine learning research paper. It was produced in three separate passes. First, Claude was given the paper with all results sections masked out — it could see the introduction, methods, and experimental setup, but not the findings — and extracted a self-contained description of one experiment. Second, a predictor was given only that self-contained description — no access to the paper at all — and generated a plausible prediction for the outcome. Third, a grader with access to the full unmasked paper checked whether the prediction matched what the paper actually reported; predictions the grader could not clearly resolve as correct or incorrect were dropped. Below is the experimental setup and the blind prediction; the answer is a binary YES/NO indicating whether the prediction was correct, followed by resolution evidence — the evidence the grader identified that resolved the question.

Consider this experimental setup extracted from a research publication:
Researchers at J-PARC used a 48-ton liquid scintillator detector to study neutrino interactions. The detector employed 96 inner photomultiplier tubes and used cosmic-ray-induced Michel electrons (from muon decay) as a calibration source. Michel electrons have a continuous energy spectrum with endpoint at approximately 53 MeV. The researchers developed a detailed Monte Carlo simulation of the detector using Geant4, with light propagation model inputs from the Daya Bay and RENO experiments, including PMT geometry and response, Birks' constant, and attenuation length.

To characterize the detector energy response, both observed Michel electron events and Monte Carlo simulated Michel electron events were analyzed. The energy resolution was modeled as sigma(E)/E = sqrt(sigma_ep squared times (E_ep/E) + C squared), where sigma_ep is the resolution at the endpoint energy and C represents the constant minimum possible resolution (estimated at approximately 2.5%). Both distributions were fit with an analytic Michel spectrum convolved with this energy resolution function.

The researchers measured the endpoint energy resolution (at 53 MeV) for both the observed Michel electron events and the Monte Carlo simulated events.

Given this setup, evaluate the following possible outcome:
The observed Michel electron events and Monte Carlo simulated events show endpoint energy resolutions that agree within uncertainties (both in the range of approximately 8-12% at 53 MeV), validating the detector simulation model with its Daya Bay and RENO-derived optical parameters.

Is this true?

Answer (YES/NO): NO